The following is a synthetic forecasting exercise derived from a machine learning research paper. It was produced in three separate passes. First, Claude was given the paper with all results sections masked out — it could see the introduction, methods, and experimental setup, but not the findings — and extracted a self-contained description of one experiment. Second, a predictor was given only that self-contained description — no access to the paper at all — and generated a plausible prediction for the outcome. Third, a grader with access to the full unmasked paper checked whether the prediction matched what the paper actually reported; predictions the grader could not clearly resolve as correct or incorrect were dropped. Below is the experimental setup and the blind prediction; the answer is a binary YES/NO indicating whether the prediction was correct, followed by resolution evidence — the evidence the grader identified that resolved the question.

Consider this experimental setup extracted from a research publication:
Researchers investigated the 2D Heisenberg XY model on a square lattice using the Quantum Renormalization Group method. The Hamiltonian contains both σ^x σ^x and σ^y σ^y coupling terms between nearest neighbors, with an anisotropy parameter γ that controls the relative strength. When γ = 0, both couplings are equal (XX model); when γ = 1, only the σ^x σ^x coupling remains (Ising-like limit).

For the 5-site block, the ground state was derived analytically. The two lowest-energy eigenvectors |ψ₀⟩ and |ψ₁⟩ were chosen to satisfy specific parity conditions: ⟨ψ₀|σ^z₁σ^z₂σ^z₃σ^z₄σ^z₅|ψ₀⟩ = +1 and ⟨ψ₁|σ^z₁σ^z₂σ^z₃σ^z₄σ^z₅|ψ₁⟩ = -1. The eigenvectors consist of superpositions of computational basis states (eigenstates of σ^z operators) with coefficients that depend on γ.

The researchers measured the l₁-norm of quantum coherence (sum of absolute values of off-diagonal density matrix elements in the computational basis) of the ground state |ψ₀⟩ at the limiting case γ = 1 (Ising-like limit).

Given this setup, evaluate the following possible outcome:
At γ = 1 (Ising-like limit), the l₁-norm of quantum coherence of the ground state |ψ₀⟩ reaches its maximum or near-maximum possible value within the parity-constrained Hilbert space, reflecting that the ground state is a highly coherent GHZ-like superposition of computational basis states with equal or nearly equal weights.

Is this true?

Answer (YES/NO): YES